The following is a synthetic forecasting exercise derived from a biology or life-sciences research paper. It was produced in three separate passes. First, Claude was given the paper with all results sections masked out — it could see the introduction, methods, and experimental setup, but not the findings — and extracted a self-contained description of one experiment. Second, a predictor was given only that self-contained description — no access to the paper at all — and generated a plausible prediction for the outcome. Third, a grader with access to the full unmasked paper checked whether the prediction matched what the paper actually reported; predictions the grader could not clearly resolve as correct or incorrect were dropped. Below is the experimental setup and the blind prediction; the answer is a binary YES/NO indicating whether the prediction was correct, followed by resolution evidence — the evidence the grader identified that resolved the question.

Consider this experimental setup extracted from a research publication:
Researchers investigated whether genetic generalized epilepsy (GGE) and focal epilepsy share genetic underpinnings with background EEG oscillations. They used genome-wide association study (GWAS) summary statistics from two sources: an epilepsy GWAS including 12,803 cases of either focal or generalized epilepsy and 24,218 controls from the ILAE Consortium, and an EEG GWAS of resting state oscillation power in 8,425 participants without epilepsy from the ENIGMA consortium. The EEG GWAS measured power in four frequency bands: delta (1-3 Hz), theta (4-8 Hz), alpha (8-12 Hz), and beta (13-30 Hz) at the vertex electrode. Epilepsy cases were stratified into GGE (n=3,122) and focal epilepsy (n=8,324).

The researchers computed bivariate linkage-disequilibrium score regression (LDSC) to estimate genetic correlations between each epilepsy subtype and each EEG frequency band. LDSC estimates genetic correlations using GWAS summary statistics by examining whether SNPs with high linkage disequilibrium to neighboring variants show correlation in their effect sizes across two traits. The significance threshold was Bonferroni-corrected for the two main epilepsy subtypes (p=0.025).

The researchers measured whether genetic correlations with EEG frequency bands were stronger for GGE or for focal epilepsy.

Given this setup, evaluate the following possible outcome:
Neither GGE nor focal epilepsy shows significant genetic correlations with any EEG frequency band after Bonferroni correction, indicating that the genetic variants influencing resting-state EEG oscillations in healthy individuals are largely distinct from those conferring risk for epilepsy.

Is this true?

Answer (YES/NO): NO